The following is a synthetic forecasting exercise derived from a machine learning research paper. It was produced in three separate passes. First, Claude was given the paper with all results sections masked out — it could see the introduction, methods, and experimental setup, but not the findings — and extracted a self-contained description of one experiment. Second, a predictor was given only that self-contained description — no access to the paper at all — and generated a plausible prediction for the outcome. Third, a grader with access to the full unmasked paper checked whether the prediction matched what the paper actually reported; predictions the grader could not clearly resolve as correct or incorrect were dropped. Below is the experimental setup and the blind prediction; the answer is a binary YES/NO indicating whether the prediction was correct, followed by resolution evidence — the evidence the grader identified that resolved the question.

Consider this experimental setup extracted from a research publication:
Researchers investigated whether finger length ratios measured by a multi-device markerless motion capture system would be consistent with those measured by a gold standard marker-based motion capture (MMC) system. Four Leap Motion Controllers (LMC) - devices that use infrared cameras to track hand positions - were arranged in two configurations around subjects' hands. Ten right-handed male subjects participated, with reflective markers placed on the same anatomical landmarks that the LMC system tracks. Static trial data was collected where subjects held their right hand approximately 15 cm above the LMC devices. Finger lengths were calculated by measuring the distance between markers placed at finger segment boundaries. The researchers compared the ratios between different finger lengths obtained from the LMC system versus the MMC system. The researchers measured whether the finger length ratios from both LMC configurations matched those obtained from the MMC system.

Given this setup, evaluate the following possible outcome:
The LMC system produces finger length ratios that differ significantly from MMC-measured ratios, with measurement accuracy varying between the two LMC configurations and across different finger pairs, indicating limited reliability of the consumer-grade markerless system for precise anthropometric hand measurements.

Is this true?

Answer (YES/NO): NO